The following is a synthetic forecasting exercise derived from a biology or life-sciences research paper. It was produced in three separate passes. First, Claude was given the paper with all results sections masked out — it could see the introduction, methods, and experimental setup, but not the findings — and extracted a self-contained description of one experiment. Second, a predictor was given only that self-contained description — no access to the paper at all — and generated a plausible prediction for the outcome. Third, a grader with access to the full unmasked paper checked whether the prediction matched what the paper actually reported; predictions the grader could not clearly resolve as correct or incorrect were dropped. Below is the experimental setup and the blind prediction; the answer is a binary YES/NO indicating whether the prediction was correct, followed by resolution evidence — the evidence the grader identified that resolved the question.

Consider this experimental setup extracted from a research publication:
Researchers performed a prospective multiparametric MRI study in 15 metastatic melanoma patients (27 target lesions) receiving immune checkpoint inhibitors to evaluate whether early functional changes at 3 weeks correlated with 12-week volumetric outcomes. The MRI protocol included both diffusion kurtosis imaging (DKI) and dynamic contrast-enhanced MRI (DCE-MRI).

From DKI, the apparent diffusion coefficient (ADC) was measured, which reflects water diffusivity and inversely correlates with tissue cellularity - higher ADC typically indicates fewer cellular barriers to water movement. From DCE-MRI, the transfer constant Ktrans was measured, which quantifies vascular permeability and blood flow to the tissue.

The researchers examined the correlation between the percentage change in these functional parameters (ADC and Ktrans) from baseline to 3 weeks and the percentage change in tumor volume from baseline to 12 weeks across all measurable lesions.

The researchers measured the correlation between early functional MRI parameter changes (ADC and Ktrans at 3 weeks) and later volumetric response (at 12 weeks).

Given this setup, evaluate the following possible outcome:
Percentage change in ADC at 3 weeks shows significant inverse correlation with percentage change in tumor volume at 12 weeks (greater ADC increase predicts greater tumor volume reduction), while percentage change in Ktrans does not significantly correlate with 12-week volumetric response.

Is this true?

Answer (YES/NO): NO